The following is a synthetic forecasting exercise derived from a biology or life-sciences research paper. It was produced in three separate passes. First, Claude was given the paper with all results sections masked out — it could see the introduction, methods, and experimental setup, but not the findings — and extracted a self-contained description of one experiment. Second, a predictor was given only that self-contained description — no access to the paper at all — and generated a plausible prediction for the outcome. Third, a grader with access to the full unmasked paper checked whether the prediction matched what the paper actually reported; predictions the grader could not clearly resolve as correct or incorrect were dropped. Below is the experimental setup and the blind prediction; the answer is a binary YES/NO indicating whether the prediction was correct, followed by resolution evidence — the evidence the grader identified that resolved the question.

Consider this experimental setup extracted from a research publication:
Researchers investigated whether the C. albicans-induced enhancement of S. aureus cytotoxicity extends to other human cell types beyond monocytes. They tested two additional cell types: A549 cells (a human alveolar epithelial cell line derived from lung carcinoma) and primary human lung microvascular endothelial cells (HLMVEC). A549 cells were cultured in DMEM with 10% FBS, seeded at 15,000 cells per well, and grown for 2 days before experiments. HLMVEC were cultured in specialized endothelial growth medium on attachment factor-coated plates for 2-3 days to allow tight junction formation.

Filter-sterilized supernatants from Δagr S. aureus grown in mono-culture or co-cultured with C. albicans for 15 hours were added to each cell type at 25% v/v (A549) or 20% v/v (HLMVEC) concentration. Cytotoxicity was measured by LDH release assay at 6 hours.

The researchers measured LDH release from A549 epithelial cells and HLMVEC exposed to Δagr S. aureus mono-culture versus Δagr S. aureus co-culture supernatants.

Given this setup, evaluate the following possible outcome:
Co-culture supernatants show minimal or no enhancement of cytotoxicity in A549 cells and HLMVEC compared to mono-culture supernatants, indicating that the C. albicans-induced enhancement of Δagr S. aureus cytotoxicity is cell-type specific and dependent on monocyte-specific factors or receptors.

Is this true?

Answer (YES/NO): YES